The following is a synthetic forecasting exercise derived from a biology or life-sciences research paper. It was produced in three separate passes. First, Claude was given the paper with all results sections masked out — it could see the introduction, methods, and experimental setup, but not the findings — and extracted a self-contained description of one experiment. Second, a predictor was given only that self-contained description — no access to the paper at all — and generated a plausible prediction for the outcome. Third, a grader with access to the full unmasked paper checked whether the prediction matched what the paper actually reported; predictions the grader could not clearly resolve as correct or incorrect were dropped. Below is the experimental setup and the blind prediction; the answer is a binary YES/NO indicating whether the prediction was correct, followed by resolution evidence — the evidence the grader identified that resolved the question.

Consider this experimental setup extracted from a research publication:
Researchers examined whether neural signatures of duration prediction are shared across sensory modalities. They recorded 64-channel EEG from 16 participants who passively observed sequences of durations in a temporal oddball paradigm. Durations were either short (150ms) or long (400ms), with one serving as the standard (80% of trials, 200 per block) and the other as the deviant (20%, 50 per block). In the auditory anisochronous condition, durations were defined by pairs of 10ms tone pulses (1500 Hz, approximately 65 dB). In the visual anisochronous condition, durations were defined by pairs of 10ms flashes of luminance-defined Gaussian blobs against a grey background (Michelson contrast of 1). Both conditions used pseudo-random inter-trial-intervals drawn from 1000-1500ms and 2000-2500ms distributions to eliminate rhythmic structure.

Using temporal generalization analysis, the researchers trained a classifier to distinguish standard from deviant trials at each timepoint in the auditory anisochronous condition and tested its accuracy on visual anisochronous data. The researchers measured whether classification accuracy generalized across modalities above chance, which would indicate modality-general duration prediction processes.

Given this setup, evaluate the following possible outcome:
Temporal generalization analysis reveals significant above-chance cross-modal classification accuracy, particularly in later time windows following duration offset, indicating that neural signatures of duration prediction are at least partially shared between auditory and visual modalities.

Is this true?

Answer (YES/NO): YES